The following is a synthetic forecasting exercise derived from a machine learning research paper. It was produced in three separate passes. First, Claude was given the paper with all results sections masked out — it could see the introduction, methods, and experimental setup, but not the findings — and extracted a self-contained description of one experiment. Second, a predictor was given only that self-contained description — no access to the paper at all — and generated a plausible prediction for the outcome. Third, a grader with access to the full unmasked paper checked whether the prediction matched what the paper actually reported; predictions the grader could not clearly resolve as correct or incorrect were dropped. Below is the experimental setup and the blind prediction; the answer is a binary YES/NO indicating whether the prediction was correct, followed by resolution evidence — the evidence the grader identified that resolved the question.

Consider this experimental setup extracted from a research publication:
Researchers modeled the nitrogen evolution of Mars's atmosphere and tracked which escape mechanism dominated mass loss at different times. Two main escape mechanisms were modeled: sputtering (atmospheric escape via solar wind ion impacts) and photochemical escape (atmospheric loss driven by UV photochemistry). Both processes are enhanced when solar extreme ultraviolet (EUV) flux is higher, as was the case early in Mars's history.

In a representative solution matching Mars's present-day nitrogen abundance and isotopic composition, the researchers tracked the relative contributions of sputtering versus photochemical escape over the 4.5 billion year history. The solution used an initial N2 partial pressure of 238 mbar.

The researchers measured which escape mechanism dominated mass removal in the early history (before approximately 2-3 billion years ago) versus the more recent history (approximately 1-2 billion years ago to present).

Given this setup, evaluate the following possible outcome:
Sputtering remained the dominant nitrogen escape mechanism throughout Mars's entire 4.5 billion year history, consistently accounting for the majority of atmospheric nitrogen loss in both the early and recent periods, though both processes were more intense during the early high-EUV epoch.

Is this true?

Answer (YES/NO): NO